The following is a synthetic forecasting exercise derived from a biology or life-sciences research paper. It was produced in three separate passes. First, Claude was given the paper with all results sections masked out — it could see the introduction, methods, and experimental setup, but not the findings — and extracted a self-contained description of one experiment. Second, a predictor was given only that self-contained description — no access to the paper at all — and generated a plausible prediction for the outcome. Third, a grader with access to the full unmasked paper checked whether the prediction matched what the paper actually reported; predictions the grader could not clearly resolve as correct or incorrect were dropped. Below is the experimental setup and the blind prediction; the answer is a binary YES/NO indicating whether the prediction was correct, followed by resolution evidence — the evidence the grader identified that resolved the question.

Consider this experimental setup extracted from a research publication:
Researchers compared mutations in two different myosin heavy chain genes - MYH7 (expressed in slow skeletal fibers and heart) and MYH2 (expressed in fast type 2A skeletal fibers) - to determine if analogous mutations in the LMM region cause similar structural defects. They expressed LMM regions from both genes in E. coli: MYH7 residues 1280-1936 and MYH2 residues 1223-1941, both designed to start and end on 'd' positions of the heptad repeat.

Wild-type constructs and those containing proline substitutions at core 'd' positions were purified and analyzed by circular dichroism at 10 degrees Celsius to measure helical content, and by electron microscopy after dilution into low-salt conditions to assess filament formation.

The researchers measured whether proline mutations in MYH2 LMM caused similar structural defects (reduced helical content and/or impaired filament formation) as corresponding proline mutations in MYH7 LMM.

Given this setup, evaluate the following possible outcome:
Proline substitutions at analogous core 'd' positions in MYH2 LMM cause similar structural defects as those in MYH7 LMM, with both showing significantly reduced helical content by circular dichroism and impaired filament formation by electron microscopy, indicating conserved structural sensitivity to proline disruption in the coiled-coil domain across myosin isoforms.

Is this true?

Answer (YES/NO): NO